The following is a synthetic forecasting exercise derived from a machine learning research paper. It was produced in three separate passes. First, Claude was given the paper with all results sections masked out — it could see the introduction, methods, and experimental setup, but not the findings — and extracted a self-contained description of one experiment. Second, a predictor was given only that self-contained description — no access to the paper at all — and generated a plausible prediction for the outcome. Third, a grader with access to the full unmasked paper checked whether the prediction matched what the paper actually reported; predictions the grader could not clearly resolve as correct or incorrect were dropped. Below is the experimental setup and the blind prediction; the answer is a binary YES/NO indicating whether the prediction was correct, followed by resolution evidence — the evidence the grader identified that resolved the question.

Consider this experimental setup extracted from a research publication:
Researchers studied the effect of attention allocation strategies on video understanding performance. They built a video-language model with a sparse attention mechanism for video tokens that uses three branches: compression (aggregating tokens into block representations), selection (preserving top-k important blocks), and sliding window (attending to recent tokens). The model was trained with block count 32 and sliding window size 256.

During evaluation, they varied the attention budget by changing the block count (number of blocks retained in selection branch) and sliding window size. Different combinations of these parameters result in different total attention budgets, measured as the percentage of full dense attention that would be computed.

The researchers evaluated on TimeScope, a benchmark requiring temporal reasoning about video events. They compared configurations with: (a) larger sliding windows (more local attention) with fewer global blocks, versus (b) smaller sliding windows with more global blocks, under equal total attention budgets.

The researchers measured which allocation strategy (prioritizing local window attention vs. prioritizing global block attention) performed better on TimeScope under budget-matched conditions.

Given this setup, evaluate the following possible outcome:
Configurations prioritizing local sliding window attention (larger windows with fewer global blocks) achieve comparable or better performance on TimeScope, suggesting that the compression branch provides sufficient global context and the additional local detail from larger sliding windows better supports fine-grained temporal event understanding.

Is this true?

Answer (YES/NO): NO